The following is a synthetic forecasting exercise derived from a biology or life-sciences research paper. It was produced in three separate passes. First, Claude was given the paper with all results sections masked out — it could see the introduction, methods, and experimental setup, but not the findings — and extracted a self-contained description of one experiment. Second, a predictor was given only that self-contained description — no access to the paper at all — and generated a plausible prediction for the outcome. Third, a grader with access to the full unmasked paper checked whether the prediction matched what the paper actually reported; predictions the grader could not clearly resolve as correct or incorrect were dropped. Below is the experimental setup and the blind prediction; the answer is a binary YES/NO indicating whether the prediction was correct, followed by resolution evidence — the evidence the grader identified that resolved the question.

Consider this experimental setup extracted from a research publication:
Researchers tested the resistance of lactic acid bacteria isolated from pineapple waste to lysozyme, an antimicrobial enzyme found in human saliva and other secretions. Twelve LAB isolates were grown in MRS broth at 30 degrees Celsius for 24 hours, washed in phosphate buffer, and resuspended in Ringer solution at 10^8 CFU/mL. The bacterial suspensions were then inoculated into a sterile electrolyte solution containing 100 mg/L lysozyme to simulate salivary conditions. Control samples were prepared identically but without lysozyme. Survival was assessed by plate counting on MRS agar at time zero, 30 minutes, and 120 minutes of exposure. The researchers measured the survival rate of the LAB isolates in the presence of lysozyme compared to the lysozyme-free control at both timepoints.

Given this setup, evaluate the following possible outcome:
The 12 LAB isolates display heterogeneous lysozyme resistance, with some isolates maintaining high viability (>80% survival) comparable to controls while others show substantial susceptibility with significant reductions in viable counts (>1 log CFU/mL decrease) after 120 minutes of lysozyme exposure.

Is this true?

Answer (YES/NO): NO